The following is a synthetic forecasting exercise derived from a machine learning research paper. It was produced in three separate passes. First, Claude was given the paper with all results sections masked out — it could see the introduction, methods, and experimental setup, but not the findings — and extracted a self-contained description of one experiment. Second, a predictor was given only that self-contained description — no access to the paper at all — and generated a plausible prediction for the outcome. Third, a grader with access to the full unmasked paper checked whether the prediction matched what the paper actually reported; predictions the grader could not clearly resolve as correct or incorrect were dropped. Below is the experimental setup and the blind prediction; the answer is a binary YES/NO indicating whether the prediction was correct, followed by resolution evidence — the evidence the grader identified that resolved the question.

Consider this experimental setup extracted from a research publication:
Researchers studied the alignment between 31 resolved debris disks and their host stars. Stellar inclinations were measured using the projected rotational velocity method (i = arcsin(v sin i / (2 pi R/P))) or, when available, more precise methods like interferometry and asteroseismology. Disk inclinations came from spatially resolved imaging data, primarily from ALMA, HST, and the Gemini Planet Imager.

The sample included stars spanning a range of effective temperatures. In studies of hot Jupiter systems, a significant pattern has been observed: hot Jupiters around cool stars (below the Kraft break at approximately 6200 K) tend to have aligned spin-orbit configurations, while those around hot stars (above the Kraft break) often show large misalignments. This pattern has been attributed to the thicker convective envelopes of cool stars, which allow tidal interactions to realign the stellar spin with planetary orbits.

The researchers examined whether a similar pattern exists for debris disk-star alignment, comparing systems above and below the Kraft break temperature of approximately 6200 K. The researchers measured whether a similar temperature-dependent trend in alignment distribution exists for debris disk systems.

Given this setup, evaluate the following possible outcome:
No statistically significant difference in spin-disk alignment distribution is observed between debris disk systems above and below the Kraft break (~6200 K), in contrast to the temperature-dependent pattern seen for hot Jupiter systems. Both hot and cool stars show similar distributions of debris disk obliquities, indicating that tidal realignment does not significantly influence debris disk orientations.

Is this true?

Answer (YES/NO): NO